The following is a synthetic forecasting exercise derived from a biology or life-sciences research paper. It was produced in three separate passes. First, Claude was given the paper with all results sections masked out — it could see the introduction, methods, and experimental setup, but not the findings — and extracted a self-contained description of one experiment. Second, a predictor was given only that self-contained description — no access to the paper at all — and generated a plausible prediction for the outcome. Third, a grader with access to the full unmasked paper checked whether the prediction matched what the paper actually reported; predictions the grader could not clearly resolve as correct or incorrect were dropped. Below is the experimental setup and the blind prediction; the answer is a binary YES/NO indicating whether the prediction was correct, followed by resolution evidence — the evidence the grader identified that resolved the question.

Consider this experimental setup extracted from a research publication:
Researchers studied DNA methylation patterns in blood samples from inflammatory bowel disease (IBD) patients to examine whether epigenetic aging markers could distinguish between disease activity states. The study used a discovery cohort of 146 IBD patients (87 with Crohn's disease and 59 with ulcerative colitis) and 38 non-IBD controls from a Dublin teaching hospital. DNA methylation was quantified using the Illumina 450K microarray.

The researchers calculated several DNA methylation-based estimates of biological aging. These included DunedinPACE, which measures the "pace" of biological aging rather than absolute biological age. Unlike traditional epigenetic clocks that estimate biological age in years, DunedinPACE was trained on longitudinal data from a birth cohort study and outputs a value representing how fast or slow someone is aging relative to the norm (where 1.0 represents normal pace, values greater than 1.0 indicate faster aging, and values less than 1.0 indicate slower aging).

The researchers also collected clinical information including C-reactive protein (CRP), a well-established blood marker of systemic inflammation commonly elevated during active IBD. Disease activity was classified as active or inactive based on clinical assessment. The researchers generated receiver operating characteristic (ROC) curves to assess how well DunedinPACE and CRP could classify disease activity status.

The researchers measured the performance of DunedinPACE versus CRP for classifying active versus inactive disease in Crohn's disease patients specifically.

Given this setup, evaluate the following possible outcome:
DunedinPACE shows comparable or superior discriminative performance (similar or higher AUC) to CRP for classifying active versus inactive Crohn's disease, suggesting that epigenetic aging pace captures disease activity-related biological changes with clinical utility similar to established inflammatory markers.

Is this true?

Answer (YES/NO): NO